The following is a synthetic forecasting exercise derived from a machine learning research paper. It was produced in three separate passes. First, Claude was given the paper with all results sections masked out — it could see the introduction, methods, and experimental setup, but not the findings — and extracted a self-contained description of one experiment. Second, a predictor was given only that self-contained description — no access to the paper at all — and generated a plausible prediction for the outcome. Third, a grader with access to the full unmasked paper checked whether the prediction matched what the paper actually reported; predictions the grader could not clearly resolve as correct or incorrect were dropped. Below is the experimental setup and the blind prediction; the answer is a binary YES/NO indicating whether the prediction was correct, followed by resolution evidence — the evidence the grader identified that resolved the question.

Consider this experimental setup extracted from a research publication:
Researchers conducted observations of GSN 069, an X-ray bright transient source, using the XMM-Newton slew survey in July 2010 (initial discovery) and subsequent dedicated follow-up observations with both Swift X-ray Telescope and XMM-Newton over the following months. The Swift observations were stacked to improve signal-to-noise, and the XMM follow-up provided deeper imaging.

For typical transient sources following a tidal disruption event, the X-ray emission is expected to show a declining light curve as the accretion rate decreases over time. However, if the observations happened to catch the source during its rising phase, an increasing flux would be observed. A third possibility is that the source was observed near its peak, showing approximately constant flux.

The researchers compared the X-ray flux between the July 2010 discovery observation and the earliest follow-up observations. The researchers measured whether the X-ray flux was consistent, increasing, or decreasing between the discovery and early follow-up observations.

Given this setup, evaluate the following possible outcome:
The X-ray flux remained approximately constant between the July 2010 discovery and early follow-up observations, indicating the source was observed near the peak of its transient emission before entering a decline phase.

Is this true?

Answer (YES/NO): YES